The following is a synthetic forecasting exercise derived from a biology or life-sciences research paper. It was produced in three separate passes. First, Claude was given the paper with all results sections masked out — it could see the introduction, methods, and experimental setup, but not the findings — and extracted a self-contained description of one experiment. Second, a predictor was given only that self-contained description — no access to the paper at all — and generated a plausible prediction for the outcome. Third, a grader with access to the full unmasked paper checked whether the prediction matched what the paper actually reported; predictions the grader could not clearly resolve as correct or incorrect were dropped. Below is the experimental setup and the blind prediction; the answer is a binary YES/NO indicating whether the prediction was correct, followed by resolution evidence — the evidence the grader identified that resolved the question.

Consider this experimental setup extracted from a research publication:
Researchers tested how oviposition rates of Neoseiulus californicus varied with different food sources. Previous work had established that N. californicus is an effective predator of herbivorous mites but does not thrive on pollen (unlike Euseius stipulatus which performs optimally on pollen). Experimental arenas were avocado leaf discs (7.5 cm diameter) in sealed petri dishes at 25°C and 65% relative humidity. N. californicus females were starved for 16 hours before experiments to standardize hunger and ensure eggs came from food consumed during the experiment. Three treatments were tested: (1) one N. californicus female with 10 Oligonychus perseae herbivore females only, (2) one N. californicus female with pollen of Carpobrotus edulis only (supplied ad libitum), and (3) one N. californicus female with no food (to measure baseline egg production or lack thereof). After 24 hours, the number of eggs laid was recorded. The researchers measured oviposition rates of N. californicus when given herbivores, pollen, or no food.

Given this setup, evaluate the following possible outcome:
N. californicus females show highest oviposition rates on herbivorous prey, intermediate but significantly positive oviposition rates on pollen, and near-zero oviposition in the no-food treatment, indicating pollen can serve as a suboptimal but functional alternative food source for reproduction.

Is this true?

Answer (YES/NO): NO